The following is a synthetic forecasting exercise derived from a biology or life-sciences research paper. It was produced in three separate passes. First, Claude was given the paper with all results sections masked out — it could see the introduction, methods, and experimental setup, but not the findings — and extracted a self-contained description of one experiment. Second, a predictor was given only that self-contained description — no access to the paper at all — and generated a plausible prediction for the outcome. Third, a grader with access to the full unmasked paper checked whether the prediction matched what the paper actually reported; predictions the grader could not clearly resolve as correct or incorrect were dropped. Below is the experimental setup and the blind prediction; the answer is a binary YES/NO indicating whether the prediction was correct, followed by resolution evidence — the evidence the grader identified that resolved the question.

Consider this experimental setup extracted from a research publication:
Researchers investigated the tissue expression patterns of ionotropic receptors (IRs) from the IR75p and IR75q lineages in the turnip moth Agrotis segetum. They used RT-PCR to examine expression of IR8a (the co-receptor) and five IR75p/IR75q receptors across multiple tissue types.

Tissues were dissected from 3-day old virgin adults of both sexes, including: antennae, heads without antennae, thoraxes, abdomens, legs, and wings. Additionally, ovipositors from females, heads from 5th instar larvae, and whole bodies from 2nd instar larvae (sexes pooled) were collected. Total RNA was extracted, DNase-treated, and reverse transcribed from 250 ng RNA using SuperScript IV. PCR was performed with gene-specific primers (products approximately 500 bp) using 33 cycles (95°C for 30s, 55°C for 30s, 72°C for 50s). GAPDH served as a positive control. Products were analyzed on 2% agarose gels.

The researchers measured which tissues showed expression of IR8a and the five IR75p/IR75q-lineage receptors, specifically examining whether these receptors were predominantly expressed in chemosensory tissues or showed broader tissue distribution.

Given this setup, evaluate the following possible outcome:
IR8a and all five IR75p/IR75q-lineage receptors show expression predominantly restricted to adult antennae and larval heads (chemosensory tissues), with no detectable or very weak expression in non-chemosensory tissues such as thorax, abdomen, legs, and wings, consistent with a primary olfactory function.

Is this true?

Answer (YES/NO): NO